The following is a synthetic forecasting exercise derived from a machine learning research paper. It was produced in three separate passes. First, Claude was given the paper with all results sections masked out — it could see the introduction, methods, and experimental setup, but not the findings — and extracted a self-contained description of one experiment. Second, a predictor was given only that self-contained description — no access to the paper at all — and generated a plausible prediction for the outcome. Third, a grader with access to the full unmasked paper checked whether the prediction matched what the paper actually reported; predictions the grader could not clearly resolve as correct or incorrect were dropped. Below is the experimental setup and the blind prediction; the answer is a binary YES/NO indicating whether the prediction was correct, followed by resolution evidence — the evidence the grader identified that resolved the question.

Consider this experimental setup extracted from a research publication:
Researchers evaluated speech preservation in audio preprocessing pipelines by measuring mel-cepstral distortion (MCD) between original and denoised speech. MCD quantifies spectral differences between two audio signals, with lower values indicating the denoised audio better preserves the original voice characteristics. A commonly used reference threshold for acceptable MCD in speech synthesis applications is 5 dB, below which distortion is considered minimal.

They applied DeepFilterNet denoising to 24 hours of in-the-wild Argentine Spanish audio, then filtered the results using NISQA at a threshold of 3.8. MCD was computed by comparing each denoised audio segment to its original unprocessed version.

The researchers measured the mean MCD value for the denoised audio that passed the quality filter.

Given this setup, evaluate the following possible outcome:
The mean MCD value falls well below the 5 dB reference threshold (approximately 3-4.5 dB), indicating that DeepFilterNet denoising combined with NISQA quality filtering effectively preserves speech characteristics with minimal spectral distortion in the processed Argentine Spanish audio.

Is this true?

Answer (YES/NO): NO